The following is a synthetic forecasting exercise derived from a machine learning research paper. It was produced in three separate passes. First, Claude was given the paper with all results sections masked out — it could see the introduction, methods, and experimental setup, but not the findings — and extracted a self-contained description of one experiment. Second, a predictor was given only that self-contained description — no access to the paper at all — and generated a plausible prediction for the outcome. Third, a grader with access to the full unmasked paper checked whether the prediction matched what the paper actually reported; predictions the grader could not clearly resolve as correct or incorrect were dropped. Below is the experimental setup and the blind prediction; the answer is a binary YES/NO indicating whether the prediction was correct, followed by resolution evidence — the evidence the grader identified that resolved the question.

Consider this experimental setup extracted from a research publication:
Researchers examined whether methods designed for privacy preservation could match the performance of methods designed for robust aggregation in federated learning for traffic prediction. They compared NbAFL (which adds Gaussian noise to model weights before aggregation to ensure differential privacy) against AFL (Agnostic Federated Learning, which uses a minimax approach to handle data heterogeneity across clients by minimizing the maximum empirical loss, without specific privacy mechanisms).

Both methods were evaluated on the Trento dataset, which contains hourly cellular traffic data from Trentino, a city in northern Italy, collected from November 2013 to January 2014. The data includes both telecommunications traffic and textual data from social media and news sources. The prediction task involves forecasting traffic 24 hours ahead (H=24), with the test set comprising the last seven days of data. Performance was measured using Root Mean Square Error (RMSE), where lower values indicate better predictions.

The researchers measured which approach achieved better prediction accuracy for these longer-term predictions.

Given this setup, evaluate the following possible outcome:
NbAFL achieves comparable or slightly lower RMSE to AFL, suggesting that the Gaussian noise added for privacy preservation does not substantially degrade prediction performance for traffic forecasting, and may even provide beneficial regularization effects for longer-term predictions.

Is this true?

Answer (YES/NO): YES